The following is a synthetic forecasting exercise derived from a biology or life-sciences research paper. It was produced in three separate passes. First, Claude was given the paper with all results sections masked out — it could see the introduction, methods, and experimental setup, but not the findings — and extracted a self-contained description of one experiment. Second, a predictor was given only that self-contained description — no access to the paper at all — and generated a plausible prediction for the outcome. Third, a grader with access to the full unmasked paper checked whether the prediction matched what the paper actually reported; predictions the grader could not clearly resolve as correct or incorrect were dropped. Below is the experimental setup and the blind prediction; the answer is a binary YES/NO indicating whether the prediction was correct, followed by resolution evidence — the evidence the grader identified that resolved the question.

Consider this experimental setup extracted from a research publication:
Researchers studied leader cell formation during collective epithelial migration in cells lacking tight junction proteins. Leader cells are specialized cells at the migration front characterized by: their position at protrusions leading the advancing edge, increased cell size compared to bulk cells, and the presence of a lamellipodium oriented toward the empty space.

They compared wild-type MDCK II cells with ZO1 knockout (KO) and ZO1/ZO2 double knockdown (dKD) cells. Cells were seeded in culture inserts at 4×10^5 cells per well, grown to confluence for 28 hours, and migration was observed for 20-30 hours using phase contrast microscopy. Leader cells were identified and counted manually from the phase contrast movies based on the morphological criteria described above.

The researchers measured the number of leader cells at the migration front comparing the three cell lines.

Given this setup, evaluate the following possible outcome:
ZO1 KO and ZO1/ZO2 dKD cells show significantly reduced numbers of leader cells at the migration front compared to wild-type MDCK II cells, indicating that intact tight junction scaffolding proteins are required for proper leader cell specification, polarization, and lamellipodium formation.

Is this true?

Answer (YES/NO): NO